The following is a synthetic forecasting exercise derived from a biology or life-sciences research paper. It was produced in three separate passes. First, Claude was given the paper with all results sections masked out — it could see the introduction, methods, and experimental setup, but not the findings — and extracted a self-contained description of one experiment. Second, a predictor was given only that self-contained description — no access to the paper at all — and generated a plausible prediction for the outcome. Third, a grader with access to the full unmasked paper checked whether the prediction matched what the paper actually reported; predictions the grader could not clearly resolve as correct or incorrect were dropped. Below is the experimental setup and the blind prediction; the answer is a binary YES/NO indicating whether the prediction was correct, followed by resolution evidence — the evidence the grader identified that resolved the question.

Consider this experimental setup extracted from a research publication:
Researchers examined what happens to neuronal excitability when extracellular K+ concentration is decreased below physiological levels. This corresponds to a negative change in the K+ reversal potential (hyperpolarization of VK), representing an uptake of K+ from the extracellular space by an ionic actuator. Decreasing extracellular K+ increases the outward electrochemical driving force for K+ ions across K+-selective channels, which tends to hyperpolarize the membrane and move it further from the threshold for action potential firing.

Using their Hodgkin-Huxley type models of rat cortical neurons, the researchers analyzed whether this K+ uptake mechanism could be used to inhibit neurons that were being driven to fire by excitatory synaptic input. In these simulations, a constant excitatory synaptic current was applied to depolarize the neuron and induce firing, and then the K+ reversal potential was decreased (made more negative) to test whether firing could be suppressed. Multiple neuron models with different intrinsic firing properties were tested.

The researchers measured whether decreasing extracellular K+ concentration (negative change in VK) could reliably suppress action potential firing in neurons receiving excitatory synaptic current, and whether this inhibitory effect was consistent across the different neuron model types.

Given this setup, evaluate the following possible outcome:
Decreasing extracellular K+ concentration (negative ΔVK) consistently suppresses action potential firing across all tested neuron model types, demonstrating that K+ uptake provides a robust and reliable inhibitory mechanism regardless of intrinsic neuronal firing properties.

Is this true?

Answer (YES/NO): NO